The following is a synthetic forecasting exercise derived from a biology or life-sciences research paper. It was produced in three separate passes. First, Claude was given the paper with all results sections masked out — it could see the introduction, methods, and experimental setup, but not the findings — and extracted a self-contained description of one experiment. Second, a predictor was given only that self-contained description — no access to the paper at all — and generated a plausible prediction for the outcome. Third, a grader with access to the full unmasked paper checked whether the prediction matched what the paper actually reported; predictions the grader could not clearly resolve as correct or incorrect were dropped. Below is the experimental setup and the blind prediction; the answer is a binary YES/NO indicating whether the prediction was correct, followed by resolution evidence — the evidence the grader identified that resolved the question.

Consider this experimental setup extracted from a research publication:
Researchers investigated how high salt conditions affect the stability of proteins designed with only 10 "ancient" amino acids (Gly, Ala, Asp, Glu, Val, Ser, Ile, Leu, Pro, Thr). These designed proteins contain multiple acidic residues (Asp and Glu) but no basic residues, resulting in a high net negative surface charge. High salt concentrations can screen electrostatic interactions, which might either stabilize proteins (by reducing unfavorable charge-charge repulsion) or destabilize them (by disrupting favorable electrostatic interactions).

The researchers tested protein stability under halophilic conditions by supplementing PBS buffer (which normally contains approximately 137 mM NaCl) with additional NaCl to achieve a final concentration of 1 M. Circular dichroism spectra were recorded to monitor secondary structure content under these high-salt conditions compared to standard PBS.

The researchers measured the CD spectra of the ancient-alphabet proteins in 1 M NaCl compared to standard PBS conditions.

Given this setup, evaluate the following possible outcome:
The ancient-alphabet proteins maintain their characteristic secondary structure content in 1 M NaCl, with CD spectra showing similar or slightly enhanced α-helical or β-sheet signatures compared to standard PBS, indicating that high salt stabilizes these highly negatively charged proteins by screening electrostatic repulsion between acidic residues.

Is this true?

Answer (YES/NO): NO